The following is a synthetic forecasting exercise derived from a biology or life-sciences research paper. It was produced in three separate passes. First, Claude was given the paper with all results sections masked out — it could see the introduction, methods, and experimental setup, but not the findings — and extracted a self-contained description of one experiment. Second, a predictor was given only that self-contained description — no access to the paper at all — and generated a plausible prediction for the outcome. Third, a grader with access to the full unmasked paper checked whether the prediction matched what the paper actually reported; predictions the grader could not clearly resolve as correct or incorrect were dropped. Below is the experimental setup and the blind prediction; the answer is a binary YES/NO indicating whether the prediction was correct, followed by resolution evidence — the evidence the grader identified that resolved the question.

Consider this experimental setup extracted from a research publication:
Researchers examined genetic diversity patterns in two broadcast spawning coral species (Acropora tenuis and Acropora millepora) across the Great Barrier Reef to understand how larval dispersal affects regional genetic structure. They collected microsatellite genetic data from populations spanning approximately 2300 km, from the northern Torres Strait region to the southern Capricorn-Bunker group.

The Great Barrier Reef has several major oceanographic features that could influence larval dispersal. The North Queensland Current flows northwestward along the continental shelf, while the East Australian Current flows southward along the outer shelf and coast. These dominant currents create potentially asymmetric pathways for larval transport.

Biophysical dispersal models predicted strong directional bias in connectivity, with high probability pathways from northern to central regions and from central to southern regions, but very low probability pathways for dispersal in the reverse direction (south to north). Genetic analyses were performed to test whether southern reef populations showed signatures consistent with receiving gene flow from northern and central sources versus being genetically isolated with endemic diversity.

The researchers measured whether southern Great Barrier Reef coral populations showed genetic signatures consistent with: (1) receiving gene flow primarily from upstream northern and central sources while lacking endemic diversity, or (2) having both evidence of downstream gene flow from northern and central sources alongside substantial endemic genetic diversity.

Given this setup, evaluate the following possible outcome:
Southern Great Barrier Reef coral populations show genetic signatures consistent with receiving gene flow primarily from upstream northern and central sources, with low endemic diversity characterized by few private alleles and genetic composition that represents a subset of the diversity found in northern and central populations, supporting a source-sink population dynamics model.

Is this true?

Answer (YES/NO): NO